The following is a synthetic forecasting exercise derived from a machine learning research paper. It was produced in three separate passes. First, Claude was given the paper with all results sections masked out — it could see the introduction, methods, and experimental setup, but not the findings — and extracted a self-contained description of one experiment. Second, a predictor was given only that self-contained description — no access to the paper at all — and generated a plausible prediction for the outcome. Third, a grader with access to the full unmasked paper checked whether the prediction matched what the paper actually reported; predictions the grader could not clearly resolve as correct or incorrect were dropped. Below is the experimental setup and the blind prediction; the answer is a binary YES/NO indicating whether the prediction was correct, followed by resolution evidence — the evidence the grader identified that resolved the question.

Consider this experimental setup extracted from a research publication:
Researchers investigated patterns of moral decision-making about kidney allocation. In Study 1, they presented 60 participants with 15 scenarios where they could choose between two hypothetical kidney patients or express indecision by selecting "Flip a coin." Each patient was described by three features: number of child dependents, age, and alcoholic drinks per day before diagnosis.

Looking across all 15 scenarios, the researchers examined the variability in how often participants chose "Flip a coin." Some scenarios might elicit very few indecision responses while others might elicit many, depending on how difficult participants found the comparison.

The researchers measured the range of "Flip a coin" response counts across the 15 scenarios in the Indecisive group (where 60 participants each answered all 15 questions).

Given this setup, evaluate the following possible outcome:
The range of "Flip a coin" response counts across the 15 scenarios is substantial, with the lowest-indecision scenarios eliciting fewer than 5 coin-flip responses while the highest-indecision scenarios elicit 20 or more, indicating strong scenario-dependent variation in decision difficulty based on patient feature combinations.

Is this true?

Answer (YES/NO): YES